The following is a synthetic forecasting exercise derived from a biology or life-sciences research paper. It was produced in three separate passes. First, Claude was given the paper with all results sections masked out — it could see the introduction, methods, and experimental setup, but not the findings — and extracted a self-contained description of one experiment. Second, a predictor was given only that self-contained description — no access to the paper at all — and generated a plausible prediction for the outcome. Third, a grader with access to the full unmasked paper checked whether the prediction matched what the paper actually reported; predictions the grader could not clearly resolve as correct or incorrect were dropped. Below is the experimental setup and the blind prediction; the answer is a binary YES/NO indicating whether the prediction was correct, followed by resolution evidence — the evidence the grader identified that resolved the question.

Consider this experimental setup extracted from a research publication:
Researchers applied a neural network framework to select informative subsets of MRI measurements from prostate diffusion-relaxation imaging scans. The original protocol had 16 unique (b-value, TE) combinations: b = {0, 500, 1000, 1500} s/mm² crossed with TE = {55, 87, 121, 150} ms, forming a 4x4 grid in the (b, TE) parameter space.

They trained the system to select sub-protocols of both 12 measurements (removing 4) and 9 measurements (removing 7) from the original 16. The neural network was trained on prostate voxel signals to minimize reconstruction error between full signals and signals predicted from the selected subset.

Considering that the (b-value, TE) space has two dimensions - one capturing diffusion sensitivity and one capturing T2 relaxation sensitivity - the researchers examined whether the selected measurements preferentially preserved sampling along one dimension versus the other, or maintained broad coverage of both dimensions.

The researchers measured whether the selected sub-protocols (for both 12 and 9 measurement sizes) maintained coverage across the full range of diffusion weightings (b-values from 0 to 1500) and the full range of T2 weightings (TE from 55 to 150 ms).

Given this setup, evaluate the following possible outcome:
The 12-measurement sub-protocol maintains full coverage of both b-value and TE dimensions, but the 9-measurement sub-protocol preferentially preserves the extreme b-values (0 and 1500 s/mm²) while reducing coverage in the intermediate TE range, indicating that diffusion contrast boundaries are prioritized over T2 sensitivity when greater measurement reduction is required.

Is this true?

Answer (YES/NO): NO